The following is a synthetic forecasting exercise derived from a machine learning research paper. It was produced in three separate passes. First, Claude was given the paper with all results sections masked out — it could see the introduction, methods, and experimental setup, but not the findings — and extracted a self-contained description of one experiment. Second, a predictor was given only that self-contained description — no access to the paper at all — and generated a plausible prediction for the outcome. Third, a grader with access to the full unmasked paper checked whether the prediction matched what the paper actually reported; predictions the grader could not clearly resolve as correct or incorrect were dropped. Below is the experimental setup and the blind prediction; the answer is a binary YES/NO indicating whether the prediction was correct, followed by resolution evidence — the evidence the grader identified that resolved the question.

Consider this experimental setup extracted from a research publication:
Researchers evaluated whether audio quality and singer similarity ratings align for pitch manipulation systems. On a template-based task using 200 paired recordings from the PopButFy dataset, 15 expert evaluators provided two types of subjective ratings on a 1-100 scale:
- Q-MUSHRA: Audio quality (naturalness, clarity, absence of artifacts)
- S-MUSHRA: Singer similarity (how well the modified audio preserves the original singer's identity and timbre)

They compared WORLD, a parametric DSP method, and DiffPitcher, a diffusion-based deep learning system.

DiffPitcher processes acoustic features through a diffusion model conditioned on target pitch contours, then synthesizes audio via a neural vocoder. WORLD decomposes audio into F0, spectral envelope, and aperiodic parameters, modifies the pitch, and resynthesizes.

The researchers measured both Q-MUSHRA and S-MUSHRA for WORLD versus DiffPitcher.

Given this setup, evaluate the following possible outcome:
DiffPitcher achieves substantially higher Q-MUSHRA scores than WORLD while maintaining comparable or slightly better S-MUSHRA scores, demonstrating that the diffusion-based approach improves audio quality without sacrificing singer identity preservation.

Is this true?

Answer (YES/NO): NO